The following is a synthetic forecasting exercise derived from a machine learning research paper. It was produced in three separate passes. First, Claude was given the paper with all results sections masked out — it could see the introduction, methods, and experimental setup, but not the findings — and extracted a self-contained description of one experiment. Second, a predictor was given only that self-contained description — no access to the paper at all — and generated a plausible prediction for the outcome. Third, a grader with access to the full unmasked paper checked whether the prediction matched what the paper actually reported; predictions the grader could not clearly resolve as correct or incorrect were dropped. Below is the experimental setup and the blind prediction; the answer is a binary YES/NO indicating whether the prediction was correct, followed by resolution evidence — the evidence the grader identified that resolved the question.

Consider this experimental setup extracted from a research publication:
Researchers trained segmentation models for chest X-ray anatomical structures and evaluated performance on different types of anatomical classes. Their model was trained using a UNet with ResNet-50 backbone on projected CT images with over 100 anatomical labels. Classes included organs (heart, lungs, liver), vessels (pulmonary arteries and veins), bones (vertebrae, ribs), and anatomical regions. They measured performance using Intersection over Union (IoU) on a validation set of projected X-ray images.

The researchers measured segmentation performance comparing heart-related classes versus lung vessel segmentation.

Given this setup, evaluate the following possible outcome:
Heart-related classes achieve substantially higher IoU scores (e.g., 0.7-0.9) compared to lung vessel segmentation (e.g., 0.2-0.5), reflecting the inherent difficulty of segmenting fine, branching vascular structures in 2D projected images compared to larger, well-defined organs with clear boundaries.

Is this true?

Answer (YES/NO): NO